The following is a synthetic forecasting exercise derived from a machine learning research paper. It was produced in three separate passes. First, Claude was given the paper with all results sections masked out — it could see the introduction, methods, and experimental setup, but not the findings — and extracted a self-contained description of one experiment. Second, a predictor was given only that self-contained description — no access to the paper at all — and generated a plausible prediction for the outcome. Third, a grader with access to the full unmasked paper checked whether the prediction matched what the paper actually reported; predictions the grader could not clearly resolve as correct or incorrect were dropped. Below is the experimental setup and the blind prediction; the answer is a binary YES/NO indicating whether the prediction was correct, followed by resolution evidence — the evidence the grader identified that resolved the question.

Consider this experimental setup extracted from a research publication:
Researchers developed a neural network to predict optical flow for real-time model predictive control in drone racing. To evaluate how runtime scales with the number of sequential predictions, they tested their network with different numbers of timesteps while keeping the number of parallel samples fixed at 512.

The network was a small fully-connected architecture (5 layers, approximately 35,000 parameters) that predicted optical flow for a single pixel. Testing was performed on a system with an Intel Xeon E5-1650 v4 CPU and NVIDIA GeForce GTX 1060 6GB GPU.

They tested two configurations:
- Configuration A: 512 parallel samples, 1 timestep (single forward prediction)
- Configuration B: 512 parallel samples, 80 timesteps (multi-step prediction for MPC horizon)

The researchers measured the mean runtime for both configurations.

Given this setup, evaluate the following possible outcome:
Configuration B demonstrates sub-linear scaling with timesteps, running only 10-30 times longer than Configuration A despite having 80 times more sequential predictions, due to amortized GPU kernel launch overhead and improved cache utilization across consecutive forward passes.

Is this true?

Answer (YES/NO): NO